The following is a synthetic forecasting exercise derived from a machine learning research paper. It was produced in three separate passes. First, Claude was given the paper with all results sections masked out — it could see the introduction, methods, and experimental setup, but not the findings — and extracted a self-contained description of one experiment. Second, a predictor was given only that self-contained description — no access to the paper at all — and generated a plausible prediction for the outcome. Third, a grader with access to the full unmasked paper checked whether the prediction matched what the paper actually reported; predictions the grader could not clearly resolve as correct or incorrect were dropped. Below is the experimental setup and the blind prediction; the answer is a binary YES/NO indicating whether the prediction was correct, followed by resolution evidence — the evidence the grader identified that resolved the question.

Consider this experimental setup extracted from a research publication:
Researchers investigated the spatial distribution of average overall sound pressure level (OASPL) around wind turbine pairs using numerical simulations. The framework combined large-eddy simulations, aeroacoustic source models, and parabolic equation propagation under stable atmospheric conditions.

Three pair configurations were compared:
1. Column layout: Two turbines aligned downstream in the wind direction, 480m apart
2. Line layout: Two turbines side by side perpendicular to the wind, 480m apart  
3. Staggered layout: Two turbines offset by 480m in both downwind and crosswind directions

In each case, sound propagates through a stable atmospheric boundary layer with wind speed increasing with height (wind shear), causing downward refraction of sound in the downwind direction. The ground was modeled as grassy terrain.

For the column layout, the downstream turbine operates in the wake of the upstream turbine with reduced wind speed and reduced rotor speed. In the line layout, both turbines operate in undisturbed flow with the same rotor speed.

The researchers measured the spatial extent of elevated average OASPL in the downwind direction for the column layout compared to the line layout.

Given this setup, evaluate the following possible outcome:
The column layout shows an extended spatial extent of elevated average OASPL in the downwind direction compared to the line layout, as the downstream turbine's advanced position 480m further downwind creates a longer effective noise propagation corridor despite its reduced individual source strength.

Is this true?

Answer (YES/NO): NO